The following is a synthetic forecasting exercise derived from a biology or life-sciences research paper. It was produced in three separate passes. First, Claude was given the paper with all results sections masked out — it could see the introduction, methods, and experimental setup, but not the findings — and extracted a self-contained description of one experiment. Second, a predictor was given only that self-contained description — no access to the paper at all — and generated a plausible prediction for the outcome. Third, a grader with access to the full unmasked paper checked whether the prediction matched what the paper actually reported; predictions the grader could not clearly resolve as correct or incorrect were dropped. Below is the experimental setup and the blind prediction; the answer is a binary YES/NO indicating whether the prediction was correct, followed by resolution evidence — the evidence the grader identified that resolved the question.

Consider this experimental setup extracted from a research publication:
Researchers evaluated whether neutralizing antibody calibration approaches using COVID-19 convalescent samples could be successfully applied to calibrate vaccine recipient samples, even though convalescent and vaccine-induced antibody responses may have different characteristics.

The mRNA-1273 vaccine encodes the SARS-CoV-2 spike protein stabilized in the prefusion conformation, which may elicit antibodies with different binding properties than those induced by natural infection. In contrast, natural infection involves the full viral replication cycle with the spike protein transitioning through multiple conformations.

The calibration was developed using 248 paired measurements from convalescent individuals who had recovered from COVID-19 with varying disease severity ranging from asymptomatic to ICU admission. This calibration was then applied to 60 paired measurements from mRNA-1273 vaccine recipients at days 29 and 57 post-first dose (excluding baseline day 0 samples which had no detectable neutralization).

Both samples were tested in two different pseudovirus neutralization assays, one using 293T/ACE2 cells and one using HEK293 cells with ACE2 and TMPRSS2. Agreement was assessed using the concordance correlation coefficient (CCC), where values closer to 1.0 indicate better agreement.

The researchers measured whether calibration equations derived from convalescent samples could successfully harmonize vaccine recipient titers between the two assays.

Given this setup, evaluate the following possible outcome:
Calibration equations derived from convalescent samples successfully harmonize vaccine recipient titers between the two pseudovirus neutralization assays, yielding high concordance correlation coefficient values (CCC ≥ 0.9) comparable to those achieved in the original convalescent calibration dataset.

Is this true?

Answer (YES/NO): NO